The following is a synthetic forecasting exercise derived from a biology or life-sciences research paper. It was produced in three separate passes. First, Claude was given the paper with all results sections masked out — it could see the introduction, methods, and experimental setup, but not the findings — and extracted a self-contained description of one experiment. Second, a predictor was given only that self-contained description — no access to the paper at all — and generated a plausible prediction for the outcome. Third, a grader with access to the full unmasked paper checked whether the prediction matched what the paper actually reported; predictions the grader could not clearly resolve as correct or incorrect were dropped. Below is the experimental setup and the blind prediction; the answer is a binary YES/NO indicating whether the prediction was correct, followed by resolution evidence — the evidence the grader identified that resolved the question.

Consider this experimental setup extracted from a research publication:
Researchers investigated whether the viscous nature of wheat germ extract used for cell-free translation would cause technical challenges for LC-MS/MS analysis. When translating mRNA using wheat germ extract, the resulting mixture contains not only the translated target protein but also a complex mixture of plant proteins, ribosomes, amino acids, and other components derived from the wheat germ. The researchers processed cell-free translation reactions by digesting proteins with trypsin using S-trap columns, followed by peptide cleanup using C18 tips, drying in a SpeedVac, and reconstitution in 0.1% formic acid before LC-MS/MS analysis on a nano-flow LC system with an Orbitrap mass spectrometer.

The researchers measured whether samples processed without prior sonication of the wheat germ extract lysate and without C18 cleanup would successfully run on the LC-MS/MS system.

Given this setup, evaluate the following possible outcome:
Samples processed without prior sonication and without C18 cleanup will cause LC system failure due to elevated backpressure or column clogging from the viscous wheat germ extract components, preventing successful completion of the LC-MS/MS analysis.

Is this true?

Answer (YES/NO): YES